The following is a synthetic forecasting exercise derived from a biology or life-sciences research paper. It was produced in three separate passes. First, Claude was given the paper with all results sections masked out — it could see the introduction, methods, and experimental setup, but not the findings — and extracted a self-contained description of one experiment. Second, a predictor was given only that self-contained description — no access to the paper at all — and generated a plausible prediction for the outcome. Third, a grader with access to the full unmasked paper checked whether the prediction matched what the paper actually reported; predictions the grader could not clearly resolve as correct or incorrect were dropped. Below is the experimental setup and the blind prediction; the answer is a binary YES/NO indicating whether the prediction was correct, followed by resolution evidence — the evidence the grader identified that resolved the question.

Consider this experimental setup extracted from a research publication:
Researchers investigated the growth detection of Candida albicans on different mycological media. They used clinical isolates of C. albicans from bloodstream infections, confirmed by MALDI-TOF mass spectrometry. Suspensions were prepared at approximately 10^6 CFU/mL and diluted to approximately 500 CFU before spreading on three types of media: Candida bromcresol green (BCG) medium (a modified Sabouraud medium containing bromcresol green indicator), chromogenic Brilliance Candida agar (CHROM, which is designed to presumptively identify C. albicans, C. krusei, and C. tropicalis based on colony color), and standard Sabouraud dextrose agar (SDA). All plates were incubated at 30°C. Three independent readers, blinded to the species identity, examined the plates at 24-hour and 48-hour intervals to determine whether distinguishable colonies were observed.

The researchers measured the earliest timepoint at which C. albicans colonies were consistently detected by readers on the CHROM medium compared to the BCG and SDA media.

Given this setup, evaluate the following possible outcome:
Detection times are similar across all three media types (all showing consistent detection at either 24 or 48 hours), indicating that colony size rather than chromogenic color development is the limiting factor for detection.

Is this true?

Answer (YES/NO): NO